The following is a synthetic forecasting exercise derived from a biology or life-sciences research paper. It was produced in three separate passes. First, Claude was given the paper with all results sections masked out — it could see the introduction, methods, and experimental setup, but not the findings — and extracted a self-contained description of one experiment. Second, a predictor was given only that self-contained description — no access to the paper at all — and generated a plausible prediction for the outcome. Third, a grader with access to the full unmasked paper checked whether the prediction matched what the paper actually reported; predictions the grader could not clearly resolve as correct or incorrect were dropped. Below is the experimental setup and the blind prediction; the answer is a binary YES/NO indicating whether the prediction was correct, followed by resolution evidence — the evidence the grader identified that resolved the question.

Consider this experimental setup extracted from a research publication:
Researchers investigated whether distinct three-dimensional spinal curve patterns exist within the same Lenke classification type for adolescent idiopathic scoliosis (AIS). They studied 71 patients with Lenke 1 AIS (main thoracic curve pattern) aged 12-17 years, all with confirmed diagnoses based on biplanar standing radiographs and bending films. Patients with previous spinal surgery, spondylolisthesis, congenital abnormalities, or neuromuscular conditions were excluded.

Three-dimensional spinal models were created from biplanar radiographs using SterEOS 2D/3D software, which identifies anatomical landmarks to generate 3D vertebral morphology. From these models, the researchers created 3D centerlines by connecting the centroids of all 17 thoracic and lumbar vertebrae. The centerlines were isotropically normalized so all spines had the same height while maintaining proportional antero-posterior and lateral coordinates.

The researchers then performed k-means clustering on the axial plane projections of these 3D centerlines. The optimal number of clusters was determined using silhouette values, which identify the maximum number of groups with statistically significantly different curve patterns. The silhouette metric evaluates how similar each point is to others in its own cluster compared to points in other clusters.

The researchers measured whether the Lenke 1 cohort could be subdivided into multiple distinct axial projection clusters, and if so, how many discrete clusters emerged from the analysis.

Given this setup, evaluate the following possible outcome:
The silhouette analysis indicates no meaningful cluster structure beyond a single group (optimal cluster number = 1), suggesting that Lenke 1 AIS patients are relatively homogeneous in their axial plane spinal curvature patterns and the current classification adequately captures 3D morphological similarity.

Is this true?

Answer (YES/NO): NO